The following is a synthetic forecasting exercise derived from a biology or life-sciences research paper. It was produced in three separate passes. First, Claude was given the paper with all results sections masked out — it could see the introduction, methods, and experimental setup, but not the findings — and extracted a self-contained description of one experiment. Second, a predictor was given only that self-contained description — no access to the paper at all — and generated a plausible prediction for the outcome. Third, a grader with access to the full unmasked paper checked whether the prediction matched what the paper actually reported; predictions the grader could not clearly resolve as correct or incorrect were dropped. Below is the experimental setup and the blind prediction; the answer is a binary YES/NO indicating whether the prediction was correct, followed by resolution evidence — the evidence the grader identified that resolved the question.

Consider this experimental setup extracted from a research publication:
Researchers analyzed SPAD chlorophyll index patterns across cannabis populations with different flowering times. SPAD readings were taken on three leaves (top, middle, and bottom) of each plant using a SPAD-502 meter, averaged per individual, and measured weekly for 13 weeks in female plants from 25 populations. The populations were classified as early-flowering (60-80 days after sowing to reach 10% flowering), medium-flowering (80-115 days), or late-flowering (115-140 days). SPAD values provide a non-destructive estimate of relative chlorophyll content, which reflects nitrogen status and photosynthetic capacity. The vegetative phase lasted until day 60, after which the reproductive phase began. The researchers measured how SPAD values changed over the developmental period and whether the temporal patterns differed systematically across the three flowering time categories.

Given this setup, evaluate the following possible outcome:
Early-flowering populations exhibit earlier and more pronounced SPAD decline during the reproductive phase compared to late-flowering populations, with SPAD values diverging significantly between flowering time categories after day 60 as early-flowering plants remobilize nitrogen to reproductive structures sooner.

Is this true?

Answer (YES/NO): NO